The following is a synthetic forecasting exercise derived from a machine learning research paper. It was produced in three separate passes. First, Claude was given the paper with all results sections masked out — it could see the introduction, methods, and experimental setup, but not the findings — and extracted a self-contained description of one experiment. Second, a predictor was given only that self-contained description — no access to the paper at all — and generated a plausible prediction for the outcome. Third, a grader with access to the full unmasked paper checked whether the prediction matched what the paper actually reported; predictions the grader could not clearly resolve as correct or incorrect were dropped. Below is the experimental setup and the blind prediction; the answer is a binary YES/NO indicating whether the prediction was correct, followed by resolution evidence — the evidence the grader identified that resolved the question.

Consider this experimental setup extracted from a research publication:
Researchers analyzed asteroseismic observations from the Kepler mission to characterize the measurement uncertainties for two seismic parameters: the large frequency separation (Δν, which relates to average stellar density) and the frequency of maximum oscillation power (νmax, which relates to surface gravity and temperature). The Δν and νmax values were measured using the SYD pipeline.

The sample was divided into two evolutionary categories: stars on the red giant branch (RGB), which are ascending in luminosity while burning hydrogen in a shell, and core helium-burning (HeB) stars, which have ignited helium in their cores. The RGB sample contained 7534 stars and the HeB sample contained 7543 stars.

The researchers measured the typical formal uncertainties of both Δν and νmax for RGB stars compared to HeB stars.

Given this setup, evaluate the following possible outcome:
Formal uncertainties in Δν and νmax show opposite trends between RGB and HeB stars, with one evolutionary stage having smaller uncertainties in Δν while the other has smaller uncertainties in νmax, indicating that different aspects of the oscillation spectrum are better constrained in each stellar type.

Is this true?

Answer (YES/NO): NO